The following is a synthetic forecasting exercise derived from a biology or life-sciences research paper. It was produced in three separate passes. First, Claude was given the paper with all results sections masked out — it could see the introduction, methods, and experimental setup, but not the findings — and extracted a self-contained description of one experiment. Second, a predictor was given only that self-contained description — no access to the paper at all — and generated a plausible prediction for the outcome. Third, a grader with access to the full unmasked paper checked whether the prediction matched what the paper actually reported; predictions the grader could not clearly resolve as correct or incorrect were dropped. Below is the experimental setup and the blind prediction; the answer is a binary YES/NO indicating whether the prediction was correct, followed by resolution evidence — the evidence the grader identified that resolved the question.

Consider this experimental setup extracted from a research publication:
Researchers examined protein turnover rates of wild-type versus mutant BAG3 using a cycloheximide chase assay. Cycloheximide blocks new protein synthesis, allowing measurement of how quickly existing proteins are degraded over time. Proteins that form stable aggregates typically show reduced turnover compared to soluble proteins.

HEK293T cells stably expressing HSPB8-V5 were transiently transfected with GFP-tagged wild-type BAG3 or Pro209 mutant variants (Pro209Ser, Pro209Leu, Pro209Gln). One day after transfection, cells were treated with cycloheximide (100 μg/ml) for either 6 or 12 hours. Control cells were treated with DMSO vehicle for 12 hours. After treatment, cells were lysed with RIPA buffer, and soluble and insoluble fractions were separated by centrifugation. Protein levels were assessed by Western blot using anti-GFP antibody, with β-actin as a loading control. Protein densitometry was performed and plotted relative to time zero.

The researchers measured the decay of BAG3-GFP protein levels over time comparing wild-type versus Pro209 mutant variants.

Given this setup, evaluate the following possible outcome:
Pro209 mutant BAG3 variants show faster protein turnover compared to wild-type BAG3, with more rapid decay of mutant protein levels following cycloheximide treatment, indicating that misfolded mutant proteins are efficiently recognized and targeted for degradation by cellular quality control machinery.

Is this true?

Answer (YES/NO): NO